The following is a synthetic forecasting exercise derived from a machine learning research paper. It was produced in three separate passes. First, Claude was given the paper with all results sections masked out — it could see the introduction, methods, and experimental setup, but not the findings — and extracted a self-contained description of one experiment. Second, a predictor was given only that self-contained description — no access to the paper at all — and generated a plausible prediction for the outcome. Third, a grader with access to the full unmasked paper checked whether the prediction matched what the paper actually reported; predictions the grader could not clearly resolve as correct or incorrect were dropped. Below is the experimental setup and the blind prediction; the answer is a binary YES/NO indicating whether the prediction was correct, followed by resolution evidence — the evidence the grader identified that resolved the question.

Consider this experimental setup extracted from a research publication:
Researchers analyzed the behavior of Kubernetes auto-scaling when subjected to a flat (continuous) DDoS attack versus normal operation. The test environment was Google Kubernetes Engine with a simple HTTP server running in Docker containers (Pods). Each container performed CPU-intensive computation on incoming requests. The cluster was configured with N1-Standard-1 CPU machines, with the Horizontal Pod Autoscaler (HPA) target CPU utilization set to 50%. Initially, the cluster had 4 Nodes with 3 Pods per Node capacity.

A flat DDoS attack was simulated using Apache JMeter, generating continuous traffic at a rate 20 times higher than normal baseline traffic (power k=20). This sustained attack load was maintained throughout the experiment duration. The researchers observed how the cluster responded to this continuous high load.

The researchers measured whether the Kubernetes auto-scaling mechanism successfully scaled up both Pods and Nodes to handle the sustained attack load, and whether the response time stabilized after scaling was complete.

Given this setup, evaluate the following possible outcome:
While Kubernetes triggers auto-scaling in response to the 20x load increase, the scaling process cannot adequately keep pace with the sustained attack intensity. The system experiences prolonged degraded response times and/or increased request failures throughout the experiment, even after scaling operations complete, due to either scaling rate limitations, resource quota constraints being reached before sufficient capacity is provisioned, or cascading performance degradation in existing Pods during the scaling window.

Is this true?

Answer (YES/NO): NO